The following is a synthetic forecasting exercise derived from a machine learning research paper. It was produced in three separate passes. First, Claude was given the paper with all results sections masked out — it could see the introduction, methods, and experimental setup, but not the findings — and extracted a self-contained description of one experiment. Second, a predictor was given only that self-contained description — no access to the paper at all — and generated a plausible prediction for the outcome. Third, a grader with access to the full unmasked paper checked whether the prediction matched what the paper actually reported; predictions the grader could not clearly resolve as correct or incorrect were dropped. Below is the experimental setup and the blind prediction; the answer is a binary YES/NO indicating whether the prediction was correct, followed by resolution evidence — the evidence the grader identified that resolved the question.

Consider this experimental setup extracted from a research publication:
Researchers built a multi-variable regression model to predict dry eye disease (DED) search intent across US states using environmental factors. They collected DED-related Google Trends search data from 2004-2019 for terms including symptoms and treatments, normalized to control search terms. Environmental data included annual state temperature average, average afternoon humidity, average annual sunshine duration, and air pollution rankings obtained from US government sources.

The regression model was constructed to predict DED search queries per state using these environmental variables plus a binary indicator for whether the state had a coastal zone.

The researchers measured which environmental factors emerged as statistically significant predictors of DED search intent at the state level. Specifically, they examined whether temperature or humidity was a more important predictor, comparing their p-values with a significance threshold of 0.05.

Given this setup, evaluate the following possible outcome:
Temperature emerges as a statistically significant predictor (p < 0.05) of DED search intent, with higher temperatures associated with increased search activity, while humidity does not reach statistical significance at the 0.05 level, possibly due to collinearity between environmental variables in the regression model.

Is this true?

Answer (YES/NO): YES